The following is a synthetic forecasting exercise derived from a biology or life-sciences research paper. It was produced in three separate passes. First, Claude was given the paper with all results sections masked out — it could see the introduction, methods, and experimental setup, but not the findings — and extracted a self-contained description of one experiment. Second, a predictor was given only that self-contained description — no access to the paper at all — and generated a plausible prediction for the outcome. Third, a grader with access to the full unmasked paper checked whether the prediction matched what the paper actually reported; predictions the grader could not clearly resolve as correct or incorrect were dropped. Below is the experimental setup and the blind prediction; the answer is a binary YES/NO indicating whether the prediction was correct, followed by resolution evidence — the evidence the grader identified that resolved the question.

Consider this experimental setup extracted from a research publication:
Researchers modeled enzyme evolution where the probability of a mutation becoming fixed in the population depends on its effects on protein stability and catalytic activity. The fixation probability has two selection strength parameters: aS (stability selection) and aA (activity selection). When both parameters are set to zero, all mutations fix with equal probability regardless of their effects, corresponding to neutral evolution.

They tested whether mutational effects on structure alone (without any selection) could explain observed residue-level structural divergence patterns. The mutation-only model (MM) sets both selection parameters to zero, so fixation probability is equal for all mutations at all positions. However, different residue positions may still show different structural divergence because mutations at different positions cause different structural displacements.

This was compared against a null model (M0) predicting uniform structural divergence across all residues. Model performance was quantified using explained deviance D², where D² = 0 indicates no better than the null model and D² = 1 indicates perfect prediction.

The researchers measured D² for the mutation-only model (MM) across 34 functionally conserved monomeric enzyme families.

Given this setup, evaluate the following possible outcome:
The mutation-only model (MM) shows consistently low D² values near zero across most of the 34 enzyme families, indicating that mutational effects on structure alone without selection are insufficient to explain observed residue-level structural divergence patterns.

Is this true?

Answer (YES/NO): NO